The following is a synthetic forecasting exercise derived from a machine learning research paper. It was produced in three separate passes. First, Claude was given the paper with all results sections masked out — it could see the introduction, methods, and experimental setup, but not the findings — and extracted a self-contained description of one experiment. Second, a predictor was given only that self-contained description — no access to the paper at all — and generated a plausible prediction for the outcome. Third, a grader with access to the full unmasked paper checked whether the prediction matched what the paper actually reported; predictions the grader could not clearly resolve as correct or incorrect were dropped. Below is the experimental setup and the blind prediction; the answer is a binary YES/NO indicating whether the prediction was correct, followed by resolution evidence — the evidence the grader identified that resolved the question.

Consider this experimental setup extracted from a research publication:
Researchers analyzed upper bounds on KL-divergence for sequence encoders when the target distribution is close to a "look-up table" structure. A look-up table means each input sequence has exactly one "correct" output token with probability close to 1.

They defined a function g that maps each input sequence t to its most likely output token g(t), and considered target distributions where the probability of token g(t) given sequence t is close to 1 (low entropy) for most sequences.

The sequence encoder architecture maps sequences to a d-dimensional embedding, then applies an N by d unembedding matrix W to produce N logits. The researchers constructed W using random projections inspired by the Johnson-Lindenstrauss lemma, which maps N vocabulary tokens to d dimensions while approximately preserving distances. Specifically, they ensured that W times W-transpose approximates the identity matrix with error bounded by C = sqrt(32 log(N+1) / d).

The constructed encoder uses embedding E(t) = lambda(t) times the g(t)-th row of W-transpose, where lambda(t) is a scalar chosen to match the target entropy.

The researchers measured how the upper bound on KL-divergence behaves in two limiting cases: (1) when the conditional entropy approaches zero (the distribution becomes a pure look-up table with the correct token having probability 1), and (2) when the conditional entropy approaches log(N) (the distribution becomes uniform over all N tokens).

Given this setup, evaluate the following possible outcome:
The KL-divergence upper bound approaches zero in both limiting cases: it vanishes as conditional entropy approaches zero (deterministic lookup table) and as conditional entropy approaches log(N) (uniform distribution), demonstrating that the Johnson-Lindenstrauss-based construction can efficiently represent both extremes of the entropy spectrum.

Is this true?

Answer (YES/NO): YES